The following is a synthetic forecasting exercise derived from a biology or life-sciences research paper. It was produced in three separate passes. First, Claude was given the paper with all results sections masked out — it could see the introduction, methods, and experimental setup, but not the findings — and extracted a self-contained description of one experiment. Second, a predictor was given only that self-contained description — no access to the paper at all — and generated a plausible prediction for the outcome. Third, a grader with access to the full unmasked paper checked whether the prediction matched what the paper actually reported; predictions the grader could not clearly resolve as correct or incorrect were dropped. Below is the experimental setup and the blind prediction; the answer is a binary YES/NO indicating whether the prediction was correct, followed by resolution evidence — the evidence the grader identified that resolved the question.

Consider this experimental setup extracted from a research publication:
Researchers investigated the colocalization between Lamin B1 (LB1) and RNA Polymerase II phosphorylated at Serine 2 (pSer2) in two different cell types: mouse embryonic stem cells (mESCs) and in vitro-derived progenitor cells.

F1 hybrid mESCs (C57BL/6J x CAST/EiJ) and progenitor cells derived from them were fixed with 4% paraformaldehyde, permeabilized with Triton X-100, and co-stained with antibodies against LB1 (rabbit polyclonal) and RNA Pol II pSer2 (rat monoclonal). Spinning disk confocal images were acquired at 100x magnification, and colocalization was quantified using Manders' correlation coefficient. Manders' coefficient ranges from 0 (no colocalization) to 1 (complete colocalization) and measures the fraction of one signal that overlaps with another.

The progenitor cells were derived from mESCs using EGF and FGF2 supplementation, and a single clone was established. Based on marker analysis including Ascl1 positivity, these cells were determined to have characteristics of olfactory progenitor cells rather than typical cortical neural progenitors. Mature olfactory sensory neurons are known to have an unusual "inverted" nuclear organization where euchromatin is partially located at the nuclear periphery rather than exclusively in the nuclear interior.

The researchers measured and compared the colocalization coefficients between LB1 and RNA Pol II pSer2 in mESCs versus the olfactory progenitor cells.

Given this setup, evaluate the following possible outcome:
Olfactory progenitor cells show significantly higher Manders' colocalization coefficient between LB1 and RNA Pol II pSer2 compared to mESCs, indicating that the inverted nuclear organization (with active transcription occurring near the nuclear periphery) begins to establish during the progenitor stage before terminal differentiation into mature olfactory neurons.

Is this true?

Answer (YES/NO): YES